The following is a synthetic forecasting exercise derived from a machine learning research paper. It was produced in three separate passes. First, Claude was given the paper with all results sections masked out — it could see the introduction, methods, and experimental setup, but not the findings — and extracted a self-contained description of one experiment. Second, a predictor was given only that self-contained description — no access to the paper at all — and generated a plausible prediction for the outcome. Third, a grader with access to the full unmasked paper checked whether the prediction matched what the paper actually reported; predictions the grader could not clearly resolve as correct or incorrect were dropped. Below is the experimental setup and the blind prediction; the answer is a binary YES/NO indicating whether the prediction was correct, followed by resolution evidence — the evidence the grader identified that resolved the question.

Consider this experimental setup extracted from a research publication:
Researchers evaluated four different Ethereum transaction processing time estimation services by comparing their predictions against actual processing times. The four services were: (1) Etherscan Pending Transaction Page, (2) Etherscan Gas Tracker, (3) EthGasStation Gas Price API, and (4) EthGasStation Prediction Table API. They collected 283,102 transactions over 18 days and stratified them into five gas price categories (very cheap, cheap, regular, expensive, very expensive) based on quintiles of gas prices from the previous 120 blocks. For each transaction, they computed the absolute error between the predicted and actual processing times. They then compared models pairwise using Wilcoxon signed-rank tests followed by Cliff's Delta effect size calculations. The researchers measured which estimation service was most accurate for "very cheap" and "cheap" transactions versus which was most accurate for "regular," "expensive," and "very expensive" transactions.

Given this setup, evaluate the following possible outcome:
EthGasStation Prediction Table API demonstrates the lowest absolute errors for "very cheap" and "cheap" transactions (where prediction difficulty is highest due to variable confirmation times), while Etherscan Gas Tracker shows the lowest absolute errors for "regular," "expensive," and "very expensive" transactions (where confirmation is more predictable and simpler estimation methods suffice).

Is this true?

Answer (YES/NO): NO